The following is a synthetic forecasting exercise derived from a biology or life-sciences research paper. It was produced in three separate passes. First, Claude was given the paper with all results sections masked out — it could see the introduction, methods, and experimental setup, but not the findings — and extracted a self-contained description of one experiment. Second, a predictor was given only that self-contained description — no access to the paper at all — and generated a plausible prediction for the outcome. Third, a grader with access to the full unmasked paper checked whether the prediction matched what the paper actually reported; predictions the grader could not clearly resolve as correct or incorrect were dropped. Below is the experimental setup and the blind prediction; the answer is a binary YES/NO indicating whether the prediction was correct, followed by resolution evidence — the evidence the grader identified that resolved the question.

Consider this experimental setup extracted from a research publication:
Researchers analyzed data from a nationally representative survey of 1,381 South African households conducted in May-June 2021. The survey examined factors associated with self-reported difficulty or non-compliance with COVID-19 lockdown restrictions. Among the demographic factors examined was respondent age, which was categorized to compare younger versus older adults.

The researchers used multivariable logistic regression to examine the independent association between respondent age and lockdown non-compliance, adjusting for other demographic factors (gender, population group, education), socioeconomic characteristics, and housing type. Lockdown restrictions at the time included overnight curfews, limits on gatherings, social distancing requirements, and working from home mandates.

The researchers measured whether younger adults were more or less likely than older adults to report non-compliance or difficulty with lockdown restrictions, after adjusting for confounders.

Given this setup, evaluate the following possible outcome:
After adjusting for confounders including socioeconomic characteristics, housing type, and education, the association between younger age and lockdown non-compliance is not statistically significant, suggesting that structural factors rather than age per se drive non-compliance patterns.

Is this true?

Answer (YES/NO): NO